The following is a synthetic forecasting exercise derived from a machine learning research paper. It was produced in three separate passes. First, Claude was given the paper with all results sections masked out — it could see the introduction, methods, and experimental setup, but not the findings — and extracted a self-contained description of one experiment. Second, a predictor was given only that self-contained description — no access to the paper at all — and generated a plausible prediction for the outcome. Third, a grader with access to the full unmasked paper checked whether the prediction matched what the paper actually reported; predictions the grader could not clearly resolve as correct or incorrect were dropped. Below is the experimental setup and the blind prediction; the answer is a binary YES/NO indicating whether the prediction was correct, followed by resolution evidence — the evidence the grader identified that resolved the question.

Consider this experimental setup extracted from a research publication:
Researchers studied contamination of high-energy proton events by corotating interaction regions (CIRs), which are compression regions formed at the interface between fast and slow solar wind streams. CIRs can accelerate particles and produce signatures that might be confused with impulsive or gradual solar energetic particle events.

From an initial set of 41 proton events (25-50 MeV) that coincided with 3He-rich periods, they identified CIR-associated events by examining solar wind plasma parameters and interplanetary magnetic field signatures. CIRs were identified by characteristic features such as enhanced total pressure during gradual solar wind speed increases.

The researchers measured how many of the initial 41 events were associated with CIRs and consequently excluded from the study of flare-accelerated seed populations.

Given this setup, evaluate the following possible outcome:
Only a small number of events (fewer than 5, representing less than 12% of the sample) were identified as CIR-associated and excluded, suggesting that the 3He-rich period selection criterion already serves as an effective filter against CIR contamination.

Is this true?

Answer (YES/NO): NO